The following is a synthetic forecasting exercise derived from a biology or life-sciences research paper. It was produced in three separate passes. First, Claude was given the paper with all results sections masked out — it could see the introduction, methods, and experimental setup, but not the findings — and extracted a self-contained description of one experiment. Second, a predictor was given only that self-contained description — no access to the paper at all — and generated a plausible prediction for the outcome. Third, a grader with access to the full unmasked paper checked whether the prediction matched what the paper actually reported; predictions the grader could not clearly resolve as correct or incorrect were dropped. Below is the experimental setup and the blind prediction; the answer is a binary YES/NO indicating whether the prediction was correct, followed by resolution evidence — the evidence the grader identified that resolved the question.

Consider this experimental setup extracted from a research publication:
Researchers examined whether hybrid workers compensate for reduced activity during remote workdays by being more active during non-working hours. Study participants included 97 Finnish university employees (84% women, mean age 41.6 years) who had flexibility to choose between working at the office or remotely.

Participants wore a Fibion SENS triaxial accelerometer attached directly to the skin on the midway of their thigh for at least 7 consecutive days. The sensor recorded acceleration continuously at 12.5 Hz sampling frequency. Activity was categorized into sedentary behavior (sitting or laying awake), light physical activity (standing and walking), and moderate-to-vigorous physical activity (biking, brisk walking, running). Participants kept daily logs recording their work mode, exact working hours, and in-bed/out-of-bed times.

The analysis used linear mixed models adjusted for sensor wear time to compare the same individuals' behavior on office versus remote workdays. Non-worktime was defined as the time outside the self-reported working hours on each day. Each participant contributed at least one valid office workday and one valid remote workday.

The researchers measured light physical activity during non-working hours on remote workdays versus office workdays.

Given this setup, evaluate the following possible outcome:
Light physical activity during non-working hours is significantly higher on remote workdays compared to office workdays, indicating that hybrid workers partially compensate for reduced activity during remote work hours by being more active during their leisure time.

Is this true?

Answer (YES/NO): NO